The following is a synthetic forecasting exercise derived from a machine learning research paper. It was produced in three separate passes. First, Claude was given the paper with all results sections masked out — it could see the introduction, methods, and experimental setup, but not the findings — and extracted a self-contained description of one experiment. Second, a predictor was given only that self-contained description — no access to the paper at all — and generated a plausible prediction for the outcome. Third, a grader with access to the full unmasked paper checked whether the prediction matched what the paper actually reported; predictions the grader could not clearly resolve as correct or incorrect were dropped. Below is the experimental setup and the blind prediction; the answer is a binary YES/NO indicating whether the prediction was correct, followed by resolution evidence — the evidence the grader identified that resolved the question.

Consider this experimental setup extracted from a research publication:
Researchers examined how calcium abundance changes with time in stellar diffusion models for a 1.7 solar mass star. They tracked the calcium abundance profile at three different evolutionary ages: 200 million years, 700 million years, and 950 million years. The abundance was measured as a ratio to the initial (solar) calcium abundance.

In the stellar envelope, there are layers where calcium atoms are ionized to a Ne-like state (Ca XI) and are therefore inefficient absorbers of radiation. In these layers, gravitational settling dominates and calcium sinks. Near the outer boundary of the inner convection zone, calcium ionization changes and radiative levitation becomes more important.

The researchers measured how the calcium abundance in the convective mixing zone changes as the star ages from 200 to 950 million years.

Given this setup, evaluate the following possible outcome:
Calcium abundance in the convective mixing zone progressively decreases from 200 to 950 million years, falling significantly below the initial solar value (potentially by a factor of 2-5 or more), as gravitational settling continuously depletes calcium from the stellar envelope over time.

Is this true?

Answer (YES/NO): NO